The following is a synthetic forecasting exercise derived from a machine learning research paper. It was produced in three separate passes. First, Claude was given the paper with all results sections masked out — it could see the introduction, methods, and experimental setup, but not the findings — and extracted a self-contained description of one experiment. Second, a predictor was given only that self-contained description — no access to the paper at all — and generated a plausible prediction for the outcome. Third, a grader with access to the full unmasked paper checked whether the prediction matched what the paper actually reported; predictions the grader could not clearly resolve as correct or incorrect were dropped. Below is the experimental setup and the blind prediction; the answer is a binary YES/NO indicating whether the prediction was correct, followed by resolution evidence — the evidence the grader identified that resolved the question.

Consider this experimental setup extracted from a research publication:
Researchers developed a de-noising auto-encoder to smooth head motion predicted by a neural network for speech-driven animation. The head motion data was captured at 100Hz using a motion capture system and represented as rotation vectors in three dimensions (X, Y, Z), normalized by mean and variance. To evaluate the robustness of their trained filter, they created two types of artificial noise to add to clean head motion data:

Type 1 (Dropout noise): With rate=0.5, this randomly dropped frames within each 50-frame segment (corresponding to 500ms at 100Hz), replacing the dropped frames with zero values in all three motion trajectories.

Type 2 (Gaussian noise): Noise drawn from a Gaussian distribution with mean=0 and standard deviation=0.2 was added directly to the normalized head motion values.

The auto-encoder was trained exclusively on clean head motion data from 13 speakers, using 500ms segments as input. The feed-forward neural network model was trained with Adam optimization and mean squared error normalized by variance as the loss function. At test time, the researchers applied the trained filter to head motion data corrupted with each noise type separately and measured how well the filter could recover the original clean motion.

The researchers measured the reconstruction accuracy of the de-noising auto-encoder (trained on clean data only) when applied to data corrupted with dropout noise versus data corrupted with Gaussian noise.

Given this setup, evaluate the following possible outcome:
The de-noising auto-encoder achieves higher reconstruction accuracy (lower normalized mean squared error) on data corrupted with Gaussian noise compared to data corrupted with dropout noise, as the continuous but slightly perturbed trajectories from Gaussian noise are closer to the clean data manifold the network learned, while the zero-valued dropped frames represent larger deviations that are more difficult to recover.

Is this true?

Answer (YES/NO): NO